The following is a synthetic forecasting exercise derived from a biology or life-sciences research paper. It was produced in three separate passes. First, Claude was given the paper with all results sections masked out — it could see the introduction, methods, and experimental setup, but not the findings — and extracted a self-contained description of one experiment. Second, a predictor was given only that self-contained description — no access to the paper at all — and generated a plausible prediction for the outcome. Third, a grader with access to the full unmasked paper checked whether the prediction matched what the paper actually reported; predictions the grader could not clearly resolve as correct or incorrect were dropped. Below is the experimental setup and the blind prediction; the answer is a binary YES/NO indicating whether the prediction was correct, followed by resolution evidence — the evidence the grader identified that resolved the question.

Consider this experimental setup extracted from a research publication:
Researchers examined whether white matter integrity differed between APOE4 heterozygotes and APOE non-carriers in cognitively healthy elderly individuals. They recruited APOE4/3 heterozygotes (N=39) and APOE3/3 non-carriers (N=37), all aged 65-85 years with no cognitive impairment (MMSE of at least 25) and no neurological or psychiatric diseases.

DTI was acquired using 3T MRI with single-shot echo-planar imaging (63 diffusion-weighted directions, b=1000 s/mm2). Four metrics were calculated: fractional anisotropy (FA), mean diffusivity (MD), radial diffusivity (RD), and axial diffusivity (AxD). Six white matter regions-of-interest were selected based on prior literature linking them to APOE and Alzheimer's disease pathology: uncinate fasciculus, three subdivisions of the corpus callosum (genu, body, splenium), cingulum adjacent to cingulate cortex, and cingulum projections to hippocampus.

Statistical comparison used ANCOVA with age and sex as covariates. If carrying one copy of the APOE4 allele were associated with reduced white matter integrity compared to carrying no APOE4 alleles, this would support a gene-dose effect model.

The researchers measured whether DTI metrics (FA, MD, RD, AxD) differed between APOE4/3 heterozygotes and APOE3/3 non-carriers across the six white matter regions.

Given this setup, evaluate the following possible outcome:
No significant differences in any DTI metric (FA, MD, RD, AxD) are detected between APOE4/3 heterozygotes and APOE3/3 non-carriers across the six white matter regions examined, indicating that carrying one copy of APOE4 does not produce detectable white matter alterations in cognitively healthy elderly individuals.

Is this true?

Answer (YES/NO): YES